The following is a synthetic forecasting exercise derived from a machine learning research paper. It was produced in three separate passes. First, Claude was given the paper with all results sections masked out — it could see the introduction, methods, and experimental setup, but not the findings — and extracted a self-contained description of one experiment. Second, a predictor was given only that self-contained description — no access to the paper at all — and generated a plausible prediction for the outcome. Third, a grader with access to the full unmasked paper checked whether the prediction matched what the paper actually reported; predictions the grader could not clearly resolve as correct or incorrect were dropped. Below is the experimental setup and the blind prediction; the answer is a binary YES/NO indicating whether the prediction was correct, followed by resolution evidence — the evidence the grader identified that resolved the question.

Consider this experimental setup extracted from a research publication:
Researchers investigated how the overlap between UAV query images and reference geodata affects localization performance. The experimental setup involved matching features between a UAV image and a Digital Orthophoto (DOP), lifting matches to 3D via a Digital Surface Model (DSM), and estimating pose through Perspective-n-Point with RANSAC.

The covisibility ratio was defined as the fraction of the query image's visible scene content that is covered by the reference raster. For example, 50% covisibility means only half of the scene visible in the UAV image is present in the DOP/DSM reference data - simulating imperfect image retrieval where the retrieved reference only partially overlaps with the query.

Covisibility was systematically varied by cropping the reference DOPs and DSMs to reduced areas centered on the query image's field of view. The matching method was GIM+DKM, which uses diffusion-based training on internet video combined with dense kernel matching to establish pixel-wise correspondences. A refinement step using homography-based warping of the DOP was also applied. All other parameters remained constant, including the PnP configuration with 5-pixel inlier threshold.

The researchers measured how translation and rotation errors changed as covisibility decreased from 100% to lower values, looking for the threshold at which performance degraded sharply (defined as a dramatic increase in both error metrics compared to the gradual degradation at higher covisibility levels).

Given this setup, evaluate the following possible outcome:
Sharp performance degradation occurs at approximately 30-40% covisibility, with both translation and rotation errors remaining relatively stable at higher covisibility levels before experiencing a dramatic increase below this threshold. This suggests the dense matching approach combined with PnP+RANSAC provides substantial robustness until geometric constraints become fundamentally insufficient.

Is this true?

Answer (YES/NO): NO